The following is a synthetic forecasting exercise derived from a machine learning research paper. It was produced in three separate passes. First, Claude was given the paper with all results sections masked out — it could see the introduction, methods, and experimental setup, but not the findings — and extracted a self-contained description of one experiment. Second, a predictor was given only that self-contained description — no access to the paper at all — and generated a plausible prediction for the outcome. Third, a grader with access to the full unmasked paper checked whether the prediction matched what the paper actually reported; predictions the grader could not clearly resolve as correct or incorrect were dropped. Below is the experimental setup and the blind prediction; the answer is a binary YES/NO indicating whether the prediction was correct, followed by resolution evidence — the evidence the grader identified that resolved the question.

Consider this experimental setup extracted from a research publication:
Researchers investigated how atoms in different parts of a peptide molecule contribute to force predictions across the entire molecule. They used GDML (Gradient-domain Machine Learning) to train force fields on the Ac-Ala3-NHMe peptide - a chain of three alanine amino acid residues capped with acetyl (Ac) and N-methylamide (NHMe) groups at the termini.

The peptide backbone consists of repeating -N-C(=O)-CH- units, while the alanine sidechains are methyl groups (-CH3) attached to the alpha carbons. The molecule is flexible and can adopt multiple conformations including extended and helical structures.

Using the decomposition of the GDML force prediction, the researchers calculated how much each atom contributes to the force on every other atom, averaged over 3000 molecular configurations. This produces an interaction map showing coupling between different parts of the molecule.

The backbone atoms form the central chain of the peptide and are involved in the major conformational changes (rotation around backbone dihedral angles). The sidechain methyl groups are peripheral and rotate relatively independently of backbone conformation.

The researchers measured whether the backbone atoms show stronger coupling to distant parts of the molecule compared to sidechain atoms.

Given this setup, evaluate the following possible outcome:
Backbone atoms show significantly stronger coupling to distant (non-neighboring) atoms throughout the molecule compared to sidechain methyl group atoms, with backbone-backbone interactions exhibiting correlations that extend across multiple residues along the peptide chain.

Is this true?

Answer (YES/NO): NO